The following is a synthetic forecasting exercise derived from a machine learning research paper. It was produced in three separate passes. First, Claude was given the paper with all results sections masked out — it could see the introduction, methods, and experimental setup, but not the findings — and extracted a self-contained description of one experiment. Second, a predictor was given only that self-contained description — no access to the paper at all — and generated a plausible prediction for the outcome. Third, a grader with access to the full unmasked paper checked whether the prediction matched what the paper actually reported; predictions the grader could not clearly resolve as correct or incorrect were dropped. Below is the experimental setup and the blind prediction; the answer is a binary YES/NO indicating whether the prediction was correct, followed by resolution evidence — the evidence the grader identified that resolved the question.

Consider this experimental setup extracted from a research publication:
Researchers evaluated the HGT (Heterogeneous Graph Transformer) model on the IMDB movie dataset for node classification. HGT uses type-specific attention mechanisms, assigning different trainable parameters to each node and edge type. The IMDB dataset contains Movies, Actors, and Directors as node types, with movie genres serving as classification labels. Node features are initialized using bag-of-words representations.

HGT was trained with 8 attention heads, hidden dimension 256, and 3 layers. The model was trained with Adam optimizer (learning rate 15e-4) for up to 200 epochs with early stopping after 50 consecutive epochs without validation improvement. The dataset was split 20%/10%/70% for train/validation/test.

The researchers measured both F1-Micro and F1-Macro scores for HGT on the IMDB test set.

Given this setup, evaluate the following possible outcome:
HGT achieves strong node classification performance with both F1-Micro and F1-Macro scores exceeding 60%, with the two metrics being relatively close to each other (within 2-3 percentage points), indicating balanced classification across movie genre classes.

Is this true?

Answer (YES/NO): NO